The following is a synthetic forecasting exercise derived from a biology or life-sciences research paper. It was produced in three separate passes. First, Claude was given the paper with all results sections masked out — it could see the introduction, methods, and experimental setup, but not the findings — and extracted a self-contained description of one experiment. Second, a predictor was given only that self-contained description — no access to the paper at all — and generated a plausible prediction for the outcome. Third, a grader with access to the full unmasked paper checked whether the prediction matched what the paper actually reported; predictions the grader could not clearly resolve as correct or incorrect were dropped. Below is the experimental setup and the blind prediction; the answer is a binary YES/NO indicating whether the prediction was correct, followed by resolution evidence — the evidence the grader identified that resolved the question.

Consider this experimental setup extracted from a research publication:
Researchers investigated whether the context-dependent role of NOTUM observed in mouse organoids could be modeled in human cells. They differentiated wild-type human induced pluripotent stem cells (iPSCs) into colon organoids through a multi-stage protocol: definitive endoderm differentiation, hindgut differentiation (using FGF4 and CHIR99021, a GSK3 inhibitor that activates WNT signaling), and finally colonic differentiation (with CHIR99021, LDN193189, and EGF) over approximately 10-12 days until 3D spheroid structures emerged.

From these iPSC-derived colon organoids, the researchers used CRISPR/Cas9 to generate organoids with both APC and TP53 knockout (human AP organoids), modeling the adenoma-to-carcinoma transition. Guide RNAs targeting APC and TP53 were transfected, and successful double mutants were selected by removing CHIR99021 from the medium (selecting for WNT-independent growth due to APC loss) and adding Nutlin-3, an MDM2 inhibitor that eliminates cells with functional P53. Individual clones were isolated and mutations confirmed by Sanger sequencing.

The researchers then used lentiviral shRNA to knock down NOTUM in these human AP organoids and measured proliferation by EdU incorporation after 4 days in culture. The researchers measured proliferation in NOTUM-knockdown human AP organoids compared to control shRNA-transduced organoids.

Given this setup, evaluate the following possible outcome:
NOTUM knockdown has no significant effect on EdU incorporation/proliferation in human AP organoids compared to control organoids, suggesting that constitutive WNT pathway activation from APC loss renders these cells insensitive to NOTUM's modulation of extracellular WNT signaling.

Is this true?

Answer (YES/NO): NO